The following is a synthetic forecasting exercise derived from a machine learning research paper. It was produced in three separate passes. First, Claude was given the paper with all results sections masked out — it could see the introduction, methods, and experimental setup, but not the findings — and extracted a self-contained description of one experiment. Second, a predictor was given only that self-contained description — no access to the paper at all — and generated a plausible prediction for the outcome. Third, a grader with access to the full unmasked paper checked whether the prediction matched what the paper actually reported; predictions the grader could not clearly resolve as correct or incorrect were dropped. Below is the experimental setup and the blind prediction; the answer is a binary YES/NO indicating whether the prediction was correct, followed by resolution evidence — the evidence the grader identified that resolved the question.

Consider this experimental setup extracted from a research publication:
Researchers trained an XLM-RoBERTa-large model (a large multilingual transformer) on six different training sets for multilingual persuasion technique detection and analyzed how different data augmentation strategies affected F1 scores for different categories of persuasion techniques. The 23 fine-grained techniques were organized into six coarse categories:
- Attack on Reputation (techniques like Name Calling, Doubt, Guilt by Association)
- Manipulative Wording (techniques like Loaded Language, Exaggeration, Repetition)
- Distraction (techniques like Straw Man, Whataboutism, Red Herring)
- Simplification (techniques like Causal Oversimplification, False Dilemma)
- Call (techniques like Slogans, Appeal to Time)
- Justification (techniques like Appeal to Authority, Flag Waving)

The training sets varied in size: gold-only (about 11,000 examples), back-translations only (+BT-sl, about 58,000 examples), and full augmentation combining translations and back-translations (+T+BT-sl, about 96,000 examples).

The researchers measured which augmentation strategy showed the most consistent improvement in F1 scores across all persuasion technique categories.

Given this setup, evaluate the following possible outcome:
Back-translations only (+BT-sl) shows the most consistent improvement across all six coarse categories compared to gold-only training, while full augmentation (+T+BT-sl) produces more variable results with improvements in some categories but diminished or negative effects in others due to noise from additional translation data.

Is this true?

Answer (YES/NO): YES